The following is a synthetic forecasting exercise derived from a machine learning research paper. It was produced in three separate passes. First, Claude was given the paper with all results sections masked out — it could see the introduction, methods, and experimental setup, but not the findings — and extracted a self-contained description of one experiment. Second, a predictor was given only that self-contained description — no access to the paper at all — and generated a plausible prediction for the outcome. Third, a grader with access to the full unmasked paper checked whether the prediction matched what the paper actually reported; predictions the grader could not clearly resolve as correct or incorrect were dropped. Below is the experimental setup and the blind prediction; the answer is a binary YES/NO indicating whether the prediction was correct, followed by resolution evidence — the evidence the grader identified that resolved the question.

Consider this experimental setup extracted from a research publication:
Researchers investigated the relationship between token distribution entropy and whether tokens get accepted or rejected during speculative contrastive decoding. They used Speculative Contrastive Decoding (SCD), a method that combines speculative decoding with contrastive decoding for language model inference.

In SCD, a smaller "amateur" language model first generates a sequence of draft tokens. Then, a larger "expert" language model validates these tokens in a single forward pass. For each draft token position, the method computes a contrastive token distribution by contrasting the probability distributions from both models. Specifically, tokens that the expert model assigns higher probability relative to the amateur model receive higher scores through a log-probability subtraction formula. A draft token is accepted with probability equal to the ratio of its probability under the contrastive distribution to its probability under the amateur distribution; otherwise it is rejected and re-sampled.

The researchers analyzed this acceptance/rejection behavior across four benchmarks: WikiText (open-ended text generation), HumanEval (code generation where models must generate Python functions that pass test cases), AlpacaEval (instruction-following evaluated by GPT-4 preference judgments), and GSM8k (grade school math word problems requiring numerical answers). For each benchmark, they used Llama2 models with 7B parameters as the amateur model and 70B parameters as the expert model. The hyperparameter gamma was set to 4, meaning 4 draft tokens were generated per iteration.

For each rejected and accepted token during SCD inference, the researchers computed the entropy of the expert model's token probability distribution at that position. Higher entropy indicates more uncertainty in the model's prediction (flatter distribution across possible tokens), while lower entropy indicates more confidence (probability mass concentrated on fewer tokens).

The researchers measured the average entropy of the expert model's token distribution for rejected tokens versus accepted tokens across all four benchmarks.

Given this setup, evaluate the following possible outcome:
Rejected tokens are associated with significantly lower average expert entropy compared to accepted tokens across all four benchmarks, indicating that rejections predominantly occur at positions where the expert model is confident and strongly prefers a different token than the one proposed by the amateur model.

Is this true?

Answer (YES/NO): YES